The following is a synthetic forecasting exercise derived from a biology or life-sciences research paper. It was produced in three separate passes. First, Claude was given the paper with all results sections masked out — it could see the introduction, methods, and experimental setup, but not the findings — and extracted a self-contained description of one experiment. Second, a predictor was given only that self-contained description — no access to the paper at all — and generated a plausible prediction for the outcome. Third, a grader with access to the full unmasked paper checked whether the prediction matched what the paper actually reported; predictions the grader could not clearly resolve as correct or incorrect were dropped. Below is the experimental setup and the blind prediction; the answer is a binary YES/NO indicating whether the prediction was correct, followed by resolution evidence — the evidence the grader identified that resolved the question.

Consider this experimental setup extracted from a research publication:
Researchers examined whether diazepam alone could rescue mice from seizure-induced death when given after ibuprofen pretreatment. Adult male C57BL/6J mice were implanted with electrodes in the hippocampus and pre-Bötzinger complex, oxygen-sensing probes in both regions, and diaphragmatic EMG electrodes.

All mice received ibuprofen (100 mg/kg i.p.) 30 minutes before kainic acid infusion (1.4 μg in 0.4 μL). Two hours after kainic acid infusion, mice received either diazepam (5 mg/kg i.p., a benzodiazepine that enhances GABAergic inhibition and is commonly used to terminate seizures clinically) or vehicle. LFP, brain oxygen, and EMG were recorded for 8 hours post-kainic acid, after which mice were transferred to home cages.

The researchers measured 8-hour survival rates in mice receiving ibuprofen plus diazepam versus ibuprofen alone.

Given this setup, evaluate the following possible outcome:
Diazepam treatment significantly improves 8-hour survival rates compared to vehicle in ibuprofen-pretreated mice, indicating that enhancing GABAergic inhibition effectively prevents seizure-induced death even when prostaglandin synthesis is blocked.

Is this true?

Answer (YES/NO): YES